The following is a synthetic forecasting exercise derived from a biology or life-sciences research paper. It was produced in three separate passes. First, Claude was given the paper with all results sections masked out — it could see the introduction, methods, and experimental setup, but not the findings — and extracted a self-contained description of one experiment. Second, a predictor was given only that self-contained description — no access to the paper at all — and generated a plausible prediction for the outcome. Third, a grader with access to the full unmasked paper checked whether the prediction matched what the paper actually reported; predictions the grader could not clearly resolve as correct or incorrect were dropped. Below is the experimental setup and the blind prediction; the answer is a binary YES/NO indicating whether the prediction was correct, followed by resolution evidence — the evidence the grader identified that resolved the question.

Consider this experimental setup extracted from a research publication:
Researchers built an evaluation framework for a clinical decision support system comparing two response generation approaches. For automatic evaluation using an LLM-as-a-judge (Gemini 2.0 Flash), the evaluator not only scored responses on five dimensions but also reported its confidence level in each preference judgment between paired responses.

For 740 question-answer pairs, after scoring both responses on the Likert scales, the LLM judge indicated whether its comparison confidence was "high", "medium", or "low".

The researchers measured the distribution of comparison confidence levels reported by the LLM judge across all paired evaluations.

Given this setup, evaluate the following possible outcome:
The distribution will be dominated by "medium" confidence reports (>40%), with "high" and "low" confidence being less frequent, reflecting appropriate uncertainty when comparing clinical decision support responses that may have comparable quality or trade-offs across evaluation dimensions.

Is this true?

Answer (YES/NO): NO